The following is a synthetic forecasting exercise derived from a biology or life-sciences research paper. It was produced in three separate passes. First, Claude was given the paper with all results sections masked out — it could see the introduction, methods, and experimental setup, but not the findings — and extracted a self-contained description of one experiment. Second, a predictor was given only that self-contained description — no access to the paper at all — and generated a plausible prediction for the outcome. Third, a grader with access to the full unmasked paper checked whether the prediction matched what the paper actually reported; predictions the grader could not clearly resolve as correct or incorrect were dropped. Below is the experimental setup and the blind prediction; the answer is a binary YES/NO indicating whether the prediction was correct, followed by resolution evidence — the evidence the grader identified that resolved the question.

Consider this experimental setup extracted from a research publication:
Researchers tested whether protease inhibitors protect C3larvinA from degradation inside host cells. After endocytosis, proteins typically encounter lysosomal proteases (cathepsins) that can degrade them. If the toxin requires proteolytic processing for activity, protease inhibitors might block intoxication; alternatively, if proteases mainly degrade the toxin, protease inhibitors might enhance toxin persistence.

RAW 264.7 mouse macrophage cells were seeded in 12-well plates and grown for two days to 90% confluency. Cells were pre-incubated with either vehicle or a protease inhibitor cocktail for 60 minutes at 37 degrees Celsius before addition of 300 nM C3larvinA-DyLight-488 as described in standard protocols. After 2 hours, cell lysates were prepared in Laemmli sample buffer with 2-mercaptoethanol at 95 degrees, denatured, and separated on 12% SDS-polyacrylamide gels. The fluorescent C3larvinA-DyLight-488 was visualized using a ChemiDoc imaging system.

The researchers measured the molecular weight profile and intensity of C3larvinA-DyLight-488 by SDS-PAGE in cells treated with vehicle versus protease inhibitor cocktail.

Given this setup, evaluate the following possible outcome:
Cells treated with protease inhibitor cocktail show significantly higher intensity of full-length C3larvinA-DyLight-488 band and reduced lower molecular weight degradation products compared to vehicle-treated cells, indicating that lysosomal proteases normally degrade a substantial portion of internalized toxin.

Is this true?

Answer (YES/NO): NO